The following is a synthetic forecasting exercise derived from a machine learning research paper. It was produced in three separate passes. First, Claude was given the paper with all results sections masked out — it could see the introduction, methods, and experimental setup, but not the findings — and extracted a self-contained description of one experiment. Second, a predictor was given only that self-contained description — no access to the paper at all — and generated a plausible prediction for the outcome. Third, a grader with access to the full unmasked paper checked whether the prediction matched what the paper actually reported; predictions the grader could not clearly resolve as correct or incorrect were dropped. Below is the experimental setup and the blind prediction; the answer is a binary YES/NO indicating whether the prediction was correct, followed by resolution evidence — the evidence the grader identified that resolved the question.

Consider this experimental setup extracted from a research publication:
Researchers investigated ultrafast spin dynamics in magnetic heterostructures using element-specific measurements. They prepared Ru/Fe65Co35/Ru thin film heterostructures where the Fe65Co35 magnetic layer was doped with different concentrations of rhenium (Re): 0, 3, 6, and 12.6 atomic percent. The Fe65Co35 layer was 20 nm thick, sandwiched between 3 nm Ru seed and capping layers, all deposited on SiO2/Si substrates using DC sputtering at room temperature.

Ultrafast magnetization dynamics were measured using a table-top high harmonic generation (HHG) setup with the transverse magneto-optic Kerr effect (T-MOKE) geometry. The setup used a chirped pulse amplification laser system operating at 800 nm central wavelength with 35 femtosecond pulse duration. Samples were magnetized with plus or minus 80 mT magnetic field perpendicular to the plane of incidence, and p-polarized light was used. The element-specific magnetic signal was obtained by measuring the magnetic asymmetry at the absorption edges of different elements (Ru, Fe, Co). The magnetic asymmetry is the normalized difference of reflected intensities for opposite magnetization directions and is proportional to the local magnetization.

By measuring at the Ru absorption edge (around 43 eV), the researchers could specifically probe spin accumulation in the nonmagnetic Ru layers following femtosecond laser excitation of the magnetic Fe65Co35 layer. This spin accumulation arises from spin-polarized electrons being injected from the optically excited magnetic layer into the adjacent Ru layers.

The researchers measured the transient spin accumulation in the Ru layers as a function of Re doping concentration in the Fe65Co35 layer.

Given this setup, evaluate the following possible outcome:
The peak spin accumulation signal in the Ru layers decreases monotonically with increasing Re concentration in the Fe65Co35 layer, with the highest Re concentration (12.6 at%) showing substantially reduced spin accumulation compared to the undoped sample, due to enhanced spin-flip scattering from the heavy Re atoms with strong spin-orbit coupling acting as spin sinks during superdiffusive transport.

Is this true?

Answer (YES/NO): YES